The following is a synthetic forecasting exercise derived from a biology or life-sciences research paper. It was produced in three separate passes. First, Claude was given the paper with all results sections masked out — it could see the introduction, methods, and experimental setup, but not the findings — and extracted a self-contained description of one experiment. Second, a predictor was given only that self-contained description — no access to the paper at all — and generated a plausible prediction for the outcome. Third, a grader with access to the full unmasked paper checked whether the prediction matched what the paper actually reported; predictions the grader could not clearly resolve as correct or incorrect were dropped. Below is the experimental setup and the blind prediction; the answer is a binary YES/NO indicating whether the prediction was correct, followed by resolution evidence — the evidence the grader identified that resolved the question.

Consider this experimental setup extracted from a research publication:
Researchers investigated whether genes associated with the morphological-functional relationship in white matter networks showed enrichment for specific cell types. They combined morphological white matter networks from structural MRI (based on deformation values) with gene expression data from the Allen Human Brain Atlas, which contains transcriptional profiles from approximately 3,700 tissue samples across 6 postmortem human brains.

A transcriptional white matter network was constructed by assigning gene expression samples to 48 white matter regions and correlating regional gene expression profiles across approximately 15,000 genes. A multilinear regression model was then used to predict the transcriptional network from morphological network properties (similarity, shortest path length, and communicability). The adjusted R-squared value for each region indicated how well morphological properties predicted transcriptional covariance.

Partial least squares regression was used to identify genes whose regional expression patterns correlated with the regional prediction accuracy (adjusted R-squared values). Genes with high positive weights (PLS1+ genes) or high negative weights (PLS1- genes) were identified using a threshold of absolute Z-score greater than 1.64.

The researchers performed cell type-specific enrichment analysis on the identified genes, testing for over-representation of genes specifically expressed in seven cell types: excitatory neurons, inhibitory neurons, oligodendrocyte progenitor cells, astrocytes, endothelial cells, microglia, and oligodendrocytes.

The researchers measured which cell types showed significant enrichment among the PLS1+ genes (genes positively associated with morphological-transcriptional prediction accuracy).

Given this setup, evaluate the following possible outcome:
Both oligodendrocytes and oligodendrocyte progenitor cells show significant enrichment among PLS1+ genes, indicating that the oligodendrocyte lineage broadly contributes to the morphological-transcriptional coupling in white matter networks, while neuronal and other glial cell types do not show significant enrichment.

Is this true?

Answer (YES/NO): NO